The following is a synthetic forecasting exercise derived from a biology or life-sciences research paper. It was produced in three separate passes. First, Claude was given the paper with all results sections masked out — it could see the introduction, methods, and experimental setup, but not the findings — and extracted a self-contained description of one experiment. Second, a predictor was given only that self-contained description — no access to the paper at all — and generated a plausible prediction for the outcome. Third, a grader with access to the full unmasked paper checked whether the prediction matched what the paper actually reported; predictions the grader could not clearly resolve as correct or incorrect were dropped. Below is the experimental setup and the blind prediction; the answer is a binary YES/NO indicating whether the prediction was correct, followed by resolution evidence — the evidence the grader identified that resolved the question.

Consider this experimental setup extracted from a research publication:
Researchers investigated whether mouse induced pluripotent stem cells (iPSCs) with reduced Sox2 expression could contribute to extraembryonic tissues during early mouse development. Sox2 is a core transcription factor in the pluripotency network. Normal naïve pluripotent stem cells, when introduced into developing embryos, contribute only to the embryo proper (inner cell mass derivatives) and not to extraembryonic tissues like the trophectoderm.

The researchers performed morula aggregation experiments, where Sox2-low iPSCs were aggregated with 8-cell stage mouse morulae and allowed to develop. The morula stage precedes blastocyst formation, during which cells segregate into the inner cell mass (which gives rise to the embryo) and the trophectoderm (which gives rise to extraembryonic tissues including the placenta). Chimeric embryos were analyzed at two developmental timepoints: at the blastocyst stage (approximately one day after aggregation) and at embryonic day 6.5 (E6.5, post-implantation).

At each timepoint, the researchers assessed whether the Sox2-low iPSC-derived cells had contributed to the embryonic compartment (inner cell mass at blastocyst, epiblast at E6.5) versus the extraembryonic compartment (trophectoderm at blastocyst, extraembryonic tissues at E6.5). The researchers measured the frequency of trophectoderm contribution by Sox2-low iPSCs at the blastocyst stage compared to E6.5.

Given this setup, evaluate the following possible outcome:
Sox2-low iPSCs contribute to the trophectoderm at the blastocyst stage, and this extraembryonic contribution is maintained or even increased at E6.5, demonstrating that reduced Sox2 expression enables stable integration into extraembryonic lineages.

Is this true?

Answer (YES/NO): NO